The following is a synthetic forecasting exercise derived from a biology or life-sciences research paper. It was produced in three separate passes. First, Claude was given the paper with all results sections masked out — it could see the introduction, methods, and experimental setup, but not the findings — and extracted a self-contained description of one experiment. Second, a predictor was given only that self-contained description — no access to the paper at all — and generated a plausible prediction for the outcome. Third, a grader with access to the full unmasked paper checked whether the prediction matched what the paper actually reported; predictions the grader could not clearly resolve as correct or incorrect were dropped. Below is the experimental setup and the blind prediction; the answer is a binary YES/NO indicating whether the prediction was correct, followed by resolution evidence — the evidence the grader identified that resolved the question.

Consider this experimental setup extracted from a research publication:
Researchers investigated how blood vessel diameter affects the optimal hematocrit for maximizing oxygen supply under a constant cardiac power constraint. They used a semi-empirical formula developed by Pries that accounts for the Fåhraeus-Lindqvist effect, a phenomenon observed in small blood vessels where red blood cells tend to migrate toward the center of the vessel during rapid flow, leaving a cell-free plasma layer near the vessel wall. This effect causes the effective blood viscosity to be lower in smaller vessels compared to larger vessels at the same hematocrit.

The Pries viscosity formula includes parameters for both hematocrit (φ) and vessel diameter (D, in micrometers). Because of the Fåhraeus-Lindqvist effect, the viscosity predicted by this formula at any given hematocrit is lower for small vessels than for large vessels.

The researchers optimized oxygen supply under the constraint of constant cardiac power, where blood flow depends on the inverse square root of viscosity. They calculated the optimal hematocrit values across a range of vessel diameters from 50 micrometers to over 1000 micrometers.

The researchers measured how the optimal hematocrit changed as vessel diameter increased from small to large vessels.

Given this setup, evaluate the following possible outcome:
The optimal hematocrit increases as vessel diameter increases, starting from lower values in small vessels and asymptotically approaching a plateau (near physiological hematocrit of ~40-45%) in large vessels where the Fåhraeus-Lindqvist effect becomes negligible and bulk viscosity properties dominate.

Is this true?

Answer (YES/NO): NO